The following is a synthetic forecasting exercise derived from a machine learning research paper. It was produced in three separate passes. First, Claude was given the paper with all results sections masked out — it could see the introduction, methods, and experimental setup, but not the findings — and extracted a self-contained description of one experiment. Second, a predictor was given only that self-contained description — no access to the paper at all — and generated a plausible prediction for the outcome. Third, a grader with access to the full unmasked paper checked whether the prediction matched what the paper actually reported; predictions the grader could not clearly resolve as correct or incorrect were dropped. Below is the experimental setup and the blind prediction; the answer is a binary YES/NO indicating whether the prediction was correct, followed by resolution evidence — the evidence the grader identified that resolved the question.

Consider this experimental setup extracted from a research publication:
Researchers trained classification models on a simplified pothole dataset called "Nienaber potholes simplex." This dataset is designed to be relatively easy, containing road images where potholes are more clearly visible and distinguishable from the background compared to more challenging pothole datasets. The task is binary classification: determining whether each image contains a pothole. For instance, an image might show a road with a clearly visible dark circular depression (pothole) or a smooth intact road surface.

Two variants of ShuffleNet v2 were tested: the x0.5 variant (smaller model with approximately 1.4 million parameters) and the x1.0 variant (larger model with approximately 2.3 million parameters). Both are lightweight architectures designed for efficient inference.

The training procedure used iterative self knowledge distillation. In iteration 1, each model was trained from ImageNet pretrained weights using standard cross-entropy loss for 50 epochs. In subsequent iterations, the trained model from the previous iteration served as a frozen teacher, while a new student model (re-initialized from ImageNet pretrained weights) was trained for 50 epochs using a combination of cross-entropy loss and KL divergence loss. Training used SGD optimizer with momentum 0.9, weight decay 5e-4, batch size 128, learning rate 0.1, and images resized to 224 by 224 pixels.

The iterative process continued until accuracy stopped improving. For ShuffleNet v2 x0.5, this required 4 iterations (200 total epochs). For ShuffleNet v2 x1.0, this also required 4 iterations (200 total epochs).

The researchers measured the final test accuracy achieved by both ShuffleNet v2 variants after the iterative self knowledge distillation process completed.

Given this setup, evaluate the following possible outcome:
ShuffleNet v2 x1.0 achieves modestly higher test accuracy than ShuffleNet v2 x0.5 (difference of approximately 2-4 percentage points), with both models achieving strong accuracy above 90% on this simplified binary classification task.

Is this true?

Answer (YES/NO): NO